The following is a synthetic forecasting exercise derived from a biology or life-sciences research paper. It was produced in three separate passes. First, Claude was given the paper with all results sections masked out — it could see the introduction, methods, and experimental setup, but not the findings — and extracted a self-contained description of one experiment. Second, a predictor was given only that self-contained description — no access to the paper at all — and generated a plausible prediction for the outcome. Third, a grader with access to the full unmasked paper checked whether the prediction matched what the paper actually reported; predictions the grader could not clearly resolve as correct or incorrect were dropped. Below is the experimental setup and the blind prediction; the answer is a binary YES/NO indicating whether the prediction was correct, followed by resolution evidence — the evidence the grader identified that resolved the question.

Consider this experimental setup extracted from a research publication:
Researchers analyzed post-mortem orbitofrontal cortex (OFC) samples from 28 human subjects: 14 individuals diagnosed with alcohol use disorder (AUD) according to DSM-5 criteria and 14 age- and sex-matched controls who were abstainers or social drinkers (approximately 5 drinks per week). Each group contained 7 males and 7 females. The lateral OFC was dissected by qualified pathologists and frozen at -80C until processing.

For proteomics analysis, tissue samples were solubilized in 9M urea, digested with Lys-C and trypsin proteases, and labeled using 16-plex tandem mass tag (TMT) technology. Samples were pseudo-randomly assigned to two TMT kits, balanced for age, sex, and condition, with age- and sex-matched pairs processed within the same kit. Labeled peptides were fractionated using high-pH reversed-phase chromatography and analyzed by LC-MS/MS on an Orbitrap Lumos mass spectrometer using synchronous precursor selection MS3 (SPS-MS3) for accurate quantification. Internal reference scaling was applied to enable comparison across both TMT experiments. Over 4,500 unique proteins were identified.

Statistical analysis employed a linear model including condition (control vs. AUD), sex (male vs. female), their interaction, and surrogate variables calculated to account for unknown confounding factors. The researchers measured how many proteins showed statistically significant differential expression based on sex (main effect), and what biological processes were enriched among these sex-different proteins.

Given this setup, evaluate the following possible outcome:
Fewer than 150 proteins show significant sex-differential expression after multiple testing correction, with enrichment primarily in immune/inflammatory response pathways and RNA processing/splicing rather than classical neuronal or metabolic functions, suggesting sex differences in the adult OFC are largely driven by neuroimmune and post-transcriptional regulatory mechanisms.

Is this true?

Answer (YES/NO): NO